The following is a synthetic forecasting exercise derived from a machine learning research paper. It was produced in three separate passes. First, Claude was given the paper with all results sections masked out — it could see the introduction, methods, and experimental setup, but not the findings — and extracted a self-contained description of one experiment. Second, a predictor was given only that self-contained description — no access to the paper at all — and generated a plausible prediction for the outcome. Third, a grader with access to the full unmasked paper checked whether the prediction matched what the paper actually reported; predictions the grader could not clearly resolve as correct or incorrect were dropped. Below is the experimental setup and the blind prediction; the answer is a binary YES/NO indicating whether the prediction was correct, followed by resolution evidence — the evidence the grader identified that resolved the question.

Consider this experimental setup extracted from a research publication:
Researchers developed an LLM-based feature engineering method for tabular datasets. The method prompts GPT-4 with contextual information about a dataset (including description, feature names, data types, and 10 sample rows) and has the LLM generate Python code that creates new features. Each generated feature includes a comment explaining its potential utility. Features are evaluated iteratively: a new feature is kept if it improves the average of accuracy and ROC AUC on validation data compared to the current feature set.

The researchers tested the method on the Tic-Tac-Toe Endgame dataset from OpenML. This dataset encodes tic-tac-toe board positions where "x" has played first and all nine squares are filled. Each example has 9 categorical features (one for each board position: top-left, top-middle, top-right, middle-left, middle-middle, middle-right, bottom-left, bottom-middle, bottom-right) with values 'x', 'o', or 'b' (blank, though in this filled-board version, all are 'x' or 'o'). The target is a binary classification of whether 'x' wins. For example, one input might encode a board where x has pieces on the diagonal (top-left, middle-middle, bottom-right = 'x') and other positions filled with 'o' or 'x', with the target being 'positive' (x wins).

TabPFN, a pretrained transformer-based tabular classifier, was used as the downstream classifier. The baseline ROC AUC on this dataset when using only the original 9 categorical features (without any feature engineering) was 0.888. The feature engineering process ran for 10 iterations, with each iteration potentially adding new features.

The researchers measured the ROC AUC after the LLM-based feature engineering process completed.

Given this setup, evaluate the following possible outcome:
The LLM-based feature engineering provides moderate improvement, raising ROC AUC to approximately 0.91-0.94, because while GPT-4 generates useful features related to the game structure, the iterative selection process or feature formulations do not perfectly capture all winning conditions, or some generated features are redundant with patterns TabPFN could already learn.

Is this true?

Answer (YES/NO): NO